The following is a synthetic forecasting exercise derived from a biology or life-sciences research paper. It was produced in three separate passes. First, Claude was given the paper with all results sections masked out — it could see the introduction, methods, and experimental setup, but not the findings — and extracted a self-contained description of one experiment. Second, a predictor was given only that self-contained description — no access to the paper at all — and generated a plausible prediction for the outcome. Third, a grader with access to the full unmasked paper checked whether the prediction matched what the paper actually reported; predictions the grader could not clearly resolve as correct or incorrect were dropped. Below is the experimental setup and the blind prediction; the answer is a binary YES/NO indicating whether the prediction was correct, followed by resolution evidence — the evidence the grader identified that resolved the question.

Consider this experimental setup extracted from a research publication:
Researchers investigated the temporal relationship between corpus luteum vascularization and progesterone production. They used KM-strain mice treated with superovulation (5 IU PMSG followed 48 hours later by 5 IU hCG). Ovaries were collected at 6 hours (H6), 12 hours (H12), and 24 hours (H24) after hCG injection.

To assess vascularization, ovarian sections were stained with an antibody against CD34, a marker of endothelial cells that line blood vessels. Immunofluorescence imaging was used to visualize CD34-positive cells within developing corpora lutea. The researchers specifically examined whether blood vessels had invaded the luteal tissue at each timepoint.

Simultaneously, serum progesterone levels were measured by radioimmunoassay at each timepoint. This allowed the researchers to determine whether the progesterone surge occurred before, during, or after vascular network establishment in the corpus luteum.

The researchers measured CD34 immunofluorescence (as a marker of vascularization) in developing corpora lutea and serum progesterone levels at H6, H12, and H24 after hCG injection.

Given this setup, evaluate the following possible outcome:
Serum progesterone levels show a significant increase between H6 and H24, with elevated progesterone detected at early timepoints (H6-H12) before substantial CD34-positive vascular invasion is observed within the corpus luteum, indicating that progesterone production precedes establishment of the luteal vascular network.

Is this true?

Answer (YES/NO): YES